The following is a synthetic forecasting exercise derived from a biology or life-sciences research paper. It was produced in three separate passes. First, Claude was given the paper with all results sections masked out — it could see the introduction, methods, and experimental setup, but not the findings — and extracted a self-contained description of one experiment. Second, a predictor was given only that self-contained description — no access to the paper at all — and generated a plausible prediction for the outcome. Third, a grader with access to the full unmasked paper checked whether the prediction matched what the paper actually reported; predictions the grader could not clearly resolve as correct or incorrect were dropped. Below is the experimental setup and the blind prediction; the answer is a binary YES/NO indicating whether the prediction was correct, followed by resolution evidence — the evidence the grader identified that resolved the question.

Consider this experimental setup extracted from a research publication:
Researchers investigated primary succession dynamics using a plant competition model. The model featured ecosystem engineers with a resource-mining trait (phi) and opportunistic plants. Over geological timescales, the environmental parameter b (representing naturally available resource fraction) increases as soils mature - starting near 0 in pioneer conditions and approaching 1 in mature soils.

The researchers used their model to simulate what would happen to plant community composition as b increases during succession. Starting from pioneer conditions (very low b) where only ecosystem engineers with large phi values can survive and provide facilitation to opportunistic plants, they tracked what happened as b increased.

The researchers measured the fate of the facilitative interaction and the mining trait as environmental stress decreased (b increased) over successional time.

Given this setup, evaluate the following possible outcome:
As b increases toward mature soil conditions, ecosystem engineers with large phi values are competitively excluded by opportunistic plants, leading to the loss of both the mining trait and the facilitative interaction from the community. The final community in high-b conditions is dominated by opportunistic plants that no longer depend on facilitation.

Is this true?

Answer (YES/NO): NO